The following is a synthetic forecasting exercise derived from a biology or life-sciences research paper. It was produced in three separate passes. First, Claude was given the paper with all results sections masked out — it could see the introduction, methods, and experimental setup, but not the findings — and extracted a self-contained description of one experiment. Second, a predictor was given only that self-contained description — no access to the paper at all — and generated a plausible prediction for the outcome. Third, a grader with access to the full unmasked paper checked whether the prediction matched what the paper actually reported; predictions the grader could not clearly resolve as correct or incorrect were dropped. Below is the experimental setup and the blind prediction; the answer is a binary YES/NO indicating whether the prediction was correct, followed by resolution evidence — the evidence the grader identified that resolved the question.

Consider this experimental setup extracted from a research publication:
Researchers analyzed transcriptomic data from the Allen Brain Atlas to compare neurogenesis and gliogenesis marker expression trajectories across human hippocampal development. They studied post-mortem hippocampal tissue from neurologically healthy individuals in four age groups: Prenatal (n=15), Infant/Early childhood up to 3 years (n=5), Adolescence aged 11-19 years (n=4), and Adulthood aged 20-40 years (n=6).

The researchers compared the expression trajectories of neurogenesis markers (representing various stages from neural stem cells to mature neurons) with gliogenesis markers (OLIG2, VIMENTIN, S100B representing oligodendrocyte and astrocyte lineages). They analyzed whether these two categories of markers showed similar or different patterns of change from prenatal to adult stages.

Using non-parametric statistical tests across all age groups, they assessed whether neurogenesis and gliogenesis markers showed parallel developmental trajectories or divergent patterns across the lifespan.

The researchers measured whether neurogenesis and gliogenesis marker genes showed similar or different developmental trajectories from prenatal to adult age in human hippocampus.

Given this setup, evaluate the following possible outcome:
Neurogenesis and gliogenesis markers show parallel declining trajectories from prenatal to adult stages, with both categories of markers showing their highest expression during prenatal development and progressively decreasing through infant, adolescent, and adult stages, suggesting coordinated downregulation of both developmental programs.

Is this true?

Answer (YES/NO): NO